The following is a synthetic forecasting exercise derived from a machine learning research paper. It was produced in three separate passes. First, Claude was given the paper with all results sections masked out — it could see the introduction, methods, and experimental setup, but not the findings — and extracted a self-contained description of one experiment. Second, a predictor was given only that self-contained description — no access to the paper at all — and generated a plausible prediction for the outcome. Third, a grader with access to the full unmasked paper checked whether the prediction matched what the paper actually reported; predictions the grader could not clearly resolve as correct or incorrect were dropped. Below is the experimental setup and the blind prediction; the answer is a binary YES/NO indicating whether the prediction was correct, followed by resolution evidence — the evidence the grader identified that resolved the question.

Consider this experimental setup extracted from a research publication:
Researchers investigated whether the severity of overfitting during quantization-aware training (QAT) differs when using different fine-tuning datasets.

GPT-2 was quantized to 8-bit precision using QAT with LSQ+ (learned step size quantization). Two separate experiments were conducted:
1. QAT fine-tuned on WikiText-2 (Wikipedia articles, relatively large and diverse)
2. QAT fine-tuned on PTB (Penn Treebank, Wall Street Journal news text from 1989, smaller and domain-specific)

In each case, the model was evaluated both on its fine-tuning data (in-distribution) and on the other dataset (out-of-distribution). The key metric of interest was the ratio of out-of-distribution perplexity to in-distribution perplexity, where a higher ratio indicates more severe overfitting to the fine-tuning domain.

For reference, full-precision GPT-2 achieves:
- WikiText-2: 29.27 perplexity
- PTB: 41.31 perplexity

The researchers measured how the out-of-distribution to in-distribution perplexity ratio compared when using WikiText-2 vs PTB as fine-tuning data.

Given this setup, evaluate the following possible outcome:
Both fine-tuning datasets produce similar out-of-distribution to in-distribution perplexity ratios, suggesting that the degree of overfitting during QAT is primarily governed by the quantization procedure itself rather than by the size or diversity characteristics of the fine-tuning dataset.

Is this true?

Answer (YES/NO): NO